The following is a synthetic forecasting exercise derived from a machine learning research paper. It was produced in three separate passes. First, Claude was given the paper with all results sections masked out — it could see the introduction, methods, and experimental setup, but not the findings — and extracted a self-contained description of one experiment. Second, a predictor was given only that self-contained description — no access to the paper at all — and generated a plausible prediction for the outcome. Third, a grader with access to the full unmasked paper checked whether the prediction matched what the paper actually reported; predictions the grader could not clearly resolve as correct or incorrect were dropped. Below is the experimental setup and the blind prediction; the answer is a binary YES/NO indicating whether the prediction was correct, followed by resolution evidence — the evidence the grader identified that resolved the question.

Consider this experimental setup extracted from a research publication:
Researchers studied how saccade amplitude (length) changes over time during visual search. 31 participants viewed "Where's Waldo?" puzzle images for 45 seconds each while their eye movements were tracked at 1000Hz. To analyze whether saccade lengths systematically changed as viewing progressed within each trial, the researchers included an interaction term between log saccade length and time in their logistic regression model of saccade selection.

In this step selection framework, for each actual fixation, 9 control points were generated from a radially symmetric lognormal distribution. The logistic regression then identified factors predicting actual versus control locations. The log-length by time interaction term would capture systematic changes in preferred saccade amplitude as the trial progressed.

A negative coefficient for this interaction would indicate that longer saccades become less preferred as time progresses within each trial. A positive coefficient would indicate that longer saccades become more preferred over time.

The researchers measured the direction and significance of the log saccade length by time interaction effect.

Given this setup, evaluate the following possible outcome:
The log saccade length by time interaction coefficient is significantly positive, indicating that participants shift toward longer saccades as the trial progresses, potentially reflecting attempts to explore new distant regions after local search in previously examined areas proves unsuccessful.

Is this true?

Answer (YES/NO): NO